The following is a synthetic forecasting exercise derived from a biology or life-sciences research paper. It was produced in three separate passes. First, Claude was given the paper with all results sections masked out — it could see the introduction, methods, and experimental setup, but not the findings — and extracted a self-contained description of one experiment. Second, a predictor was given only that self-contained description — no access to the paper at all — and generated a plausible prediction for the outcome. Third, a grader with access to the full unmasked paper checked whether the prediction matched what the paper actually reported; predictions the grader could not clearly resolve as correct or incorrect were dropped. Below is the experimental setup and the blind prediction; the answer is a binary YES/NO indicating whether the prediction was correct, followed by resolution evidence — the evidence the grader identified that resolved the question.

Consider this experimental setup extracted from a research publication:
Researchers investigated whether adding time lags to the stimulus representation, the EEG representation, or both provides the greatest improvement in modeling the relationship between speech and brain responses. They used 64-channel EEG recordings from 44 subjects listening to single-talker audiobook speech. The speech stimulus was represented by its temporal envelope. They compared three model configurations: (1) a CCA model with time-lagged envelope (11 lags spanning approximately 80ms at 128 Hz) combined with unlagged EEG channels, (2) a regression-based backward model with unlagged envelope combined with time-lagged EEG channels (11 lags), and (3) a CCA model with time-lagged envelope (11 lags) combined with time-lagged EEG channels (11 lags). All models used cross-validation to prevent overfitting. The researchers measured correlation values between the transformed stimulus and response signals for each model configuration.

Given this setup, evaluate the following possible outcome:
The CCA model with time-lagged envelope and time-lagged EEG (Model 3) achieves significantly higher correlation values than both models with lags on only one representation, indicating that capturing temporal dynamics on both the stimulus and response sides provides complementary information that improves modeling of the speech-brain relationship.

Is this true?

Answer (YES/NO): YES